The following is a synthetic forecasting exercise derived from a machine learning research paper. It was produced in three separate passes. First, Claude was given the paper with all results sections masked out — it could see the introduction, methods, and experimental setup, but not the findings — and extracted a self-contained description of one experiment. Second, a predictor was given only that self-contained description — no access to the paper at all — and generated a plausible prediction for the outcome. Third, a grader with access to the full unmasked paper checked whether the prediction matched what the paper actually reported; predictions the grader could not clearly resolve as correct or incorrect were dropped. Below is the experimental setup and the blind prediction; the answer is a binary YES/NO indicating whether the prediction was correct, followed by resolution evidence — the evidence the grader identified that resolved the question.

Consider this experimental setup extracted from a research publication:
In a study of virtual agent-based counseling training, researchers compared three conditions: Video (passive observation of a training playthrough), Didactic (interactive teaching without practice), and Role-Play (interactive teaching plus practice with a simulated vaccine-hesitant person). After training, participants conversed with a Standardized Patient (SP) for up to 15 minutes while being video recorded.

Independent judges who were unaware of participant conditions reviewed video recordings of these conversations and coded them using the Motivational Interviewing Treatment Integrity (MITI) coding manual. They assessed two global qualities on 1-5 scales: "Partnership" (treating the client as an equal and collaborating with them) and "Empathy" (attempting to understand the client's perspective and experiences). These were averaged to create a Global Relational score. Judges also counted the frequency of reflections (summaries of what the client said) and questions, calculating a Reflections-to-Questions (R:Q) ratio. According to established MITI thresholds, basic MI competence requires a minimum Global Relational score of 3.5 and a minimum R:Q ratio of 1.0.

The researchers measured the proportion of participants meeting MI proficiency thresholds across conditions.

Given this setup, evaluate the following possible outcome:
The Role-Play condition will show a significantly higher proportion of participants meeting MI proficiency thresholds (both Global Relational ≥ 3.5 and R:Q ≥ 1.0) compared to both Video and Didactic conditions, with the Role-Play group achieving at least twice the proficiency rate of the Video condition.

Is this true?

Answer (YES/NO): NO